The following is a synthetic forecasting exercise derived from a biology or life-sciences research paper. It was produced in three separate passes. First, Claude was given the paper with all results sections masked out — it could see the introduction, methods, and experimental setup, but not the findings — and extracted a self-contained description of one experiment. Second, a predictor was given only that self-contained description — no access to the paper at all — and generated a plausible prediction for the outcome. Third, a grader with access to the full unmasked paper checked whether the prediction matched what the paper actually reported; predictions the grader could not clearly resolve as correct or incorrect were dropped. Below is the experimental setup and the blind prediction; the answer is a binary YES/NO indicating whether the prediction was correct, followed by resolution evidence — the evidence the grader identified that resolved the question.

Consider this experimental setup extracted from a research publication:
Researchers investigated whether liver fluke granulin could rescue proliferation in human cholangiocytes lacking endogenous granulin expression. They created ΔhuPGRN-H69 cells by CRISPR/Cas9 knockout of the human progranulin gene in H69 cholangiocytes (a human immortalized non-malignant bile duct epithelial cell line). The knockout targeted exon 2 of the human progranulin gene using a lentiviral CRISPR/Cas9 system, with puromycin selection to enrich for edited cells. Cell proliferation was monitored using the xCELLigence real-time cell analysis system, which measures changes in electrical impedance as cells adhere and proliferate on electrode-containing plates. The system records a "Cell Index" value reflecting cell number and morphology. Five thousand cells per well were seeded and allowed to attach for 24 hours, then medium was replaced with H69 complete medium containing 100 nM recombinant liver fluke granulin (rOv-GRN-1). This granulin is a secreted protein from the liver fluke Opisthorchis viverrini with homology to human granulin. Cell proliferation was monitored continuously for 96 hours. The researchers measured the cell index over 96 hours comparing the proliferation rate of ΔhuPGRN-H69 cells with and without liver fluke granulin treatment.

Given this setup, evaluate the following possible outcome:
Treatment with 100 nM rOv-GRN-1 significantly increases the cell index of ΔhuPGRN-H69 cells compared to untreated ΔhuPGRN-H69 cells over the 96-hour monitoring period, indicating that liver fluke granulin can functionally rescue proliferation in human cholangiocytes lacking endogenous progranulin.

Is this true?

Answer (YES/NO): YES